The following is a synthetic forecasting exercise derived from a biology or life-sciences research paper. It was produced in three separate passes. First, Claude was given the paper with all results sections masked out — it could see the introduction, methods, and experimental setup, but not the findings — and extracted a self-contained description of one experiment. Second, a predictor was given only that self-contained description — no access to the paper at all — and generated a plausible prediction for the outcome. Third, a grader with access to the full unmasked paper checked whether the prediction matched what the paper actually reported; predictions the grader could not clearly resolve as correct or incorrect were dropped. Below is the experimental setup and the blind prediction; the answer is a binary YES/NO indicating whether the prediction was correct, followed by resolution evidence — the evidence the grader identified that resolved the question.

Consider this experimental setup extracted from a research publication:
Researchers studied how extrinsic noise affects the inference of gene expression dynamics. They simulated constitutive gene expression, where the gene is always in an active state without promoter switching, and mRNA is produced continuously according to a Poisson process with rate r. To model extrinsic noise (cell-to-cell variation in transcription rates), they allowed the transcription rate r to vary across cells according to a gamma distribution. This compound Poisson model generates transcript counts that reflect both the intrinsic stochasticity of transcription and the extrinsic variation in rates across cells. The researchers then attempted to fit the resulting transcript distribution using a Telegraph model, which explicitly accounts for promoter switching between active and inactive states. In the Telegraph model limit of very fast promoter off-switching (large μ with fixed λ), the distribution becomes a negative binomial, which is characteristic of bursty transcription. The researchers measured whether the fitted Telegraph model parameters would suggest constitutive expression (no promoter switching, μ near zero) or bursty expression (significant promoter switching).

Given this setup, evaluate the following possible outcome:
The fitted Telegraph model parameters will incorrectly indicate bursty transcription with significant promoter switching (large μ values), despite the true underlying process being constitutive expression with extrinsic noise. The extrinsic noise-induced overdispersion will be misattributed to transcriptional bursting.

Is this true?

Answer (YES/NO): YES